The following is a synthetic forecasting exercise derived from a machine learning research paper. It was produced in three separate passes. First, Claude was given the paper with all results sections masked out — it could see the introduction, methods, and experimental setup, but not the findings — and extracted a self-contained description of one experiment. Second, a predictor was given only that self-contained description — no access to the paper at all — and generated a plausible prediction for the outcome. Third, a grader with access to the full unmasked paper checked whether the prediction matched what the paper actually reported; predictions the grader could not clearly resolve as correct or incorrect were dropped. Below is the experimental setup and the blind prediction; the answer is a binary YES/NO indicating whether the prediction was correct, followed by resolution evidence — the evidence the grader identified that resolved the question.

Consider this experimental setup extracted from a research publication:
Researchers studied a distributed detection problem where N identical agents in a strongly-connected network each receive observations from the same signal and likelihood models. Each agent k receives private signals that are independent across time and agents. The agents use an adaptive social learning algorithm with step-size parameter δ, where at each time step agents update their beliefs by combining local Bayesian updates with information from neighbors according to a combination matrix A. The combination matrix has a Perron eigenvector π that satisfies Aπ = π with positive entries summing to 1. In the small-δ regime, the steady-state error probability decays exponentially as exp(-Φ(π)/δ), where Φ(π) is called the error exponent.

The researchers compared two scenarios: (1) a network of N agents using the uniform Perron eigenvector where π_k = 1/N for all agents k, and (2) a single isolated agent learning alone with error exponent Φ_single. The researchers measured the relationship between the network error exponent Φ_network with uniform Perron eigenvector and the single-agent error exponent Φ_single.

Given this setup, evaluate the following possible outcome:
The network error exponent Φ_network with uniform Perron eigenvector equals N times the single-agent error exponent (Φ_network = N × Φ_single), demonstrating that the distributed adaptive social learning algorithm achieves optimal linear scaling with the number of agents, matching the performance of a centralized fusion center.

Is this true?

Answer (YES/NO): YES